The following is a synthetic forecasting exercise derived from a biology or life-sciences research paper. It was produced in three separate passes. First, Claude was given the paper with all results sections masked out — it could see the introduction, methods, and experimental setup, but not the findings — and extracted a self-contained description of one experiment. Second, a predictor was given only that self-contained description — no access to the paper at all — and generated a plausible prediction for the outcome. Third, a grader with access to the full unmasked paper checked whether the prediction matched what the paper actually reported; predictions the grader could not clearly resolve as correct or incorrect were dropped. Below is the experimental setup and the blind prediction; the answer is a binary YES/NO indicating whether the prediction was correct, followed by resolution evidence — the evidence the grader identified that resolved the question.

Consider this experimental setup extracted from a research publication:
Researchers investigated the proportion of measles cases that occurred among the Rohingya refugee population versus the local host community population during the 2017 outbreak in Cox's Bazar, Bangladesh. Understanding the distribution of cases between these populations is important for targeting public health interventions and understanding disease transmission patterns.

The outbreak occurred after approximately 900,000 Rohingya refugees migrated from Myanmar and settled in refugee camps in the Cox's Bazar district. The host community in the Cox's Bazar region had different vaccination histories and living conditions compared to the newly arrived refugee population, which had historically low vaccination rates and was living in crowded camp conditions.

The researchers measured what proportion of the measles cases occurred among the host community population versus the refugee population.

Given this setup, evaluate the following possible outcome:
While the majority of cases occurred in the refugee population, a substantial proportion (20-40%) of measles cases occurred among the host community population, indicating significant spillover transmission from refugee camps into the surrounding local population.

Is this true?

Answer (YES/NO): NO